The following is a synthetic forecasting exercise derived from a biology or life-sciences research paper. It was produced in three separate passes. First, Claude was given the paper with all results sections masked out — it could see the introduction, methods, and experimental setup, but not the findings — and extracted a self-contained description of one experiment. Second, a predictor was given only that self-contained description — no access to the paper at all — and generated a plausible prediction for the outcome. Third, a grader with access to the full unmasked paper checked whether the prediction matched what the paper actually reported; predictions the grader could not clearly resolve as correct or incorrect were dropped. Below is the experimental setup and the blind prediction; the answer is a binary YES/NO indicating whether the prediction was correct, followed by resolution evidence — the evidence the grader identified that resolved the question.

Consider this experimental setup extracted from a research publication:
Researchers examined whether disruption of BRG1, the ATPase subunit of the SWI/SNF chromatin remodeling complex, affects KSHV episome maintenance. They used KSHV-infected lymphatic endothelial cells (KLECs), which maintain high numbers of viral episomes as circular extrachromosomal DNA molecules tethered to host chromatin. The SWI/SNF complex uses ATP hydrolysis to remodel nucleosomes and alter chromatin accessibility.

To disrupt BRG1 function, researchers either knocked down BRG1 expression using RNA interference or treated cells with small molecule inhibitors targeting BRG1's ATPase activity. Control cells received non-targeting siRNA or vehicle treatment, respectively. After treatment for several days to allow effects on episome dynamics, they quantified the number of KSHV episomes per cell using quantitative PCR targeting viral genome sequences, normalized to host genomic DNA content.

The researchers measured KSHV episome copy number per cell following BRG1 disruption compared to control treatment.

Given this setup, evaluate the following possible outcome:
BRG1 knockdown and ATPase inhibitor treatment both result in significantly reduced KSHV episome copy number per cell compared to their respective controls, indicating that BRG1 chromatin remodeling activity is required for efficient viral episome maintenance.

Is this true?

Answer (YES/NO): YES